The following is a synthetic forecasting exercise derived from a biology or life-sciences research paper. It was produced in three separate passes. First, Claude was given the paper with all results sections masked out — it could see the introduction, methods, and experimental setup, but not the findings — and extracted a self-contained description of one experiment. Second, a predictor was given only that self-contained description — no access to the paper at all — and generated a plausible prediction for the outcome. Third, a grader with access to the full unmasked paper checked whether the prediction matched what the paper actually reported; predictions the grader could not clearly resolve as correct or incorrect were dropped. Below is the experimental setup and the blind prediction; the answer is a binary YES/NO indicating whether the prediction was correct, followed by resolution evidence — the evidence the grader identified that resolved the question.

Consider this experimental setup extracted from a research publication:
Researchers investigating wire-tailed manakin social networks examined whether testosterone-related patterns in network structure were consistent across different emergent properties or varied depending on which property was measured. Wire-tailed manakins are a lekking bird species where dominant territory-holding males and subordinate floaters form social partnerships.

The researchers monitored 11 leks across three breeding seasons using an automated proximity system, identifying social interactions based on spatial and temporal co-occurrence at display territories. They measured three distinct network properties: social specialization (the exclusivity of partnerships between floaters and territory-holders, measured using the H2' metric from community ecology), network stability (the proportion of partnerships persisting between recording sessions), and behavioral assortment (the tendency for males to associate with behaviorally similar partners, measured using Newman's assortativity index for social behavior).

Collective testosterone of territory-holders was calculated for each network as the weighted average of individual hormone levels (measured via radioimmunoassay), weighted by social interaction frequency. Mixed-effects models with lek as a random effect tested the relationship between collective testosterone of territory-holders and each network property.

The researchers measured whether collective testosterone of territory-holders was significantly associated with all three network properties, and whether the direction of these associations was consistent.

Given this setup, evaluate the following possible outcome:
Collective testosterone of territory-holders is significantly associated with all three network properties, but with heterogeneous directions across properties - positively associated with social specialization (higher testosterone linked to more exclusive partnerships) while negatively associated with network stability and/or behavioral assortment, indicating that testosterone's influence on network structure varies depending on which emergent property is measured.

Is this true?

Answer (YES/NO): NO